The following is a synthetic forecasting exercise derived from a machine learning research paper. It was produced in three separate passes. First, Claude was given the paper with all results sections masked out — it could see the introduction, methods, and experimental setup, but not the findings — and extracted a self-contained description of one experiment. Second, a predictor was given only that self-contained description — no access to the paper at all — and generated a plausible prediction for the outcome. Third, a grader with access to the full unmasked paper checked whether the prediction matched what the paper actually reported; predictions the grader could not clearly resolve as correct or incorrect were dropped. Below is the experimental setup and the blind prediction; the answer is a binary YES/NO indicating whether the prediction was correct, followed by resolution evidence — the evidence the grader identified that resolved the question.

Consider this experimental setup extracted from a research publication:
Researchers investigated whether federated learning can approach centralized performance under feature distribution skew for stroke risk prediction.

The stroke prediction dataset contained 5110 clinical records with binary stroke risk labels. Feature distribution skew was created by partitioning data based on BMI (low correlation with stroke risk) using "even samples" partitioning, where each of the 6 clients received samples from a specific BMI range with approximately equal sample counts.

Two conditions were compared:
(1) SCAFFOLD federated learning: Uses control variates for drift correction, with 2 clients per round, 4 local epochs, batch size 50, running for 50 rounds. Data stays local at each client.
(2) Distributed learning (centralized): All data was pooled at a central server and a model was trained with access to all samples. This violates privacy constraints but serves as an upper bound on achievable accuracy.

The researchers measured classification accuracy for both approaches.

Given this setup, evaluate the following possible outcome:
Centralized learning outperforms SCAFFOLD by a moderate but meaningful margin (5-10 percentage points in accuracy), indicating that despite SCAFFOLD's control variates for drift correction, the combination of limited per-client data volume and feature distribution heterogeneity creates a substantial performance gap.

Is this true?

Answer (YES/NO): NO